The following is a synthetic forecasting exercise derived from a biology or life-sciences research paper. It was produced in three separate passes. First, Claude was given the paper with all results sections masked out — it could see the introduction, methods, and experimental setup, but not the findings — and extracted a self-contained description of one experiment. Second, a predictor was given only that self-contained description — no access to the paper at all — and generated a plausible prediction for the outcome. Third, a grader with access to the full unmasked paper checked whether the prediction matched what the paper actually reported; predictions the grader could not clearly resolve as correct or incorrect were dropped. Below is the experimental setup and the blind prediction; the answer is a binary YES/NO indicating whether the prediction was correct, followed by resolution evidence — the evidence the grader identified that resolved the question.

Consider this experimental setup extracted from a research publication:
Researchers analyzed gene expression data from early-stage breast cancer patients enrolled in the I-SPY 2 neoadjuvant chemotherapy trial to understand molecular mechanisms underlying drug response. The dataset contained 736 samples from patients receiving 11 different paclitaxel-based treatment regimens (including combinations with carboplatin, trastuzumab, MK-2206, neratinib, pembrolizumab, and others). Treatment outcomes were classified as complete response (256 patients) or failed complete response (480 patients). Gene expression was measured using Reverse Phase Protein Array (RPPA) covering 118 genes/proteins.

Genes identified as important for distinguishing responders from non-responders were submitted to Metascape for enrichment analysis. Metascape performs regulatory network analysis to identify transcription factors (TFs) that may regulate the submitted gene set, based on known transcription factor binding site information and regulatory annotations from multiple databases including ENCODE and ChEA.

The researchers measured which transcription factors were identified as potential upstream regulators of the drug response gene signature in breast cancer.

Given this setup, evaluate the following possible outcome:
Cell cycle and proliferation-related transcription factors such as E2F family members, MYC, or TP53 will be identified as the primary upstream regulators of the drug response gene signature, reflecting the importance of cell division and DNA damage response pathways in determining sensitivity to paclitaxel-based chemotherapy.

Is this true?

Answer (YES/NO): NO